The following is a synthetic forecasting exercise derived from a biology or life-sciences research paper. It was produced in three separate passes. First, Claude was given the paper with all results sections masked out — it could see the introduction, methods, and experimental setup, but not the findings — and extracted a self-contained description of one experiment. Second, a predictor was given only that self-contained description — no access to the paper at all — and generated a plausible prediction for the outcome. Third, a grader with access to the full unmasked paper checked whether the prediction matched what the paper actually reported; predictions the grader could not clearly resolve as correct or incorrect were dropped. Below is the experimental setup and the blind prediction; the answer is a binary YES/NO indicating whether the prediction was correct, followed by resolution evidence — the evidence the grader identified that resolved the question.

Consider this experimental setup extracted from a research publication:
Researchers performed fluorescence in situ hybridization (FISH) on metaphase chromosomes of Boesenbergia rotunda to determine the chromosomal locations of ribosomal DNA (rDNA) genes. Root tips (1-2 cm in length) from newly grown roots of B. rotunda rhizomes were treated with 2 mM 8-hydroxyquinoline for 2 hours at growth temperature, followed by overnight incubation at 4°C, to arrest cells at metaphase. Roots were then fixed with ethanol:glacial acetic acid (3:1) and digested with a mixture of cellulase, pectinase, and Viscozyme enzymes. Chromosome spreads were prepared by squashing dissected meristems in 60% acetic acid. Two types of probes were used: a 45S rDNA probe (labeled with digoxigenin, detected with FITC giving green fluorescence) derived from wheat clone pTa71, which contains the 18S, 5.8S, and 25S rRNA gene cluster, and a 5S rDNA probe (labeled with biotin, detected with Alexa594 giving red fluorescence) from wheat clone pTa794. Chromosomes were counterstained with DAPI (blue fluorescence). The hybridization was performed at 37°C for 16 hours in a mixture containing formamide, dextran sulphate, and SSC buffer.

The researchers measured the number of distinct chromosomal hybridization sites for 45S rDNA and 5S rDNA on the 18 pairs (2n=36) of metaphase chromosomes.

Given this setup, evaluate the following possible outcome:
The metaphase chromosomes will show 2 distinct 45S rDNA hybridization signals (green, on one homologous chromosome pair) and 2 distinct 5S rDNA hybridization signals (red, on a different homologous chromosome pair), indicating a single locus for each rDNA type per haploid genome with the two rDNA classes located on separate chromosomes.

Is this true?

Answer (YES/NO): NO